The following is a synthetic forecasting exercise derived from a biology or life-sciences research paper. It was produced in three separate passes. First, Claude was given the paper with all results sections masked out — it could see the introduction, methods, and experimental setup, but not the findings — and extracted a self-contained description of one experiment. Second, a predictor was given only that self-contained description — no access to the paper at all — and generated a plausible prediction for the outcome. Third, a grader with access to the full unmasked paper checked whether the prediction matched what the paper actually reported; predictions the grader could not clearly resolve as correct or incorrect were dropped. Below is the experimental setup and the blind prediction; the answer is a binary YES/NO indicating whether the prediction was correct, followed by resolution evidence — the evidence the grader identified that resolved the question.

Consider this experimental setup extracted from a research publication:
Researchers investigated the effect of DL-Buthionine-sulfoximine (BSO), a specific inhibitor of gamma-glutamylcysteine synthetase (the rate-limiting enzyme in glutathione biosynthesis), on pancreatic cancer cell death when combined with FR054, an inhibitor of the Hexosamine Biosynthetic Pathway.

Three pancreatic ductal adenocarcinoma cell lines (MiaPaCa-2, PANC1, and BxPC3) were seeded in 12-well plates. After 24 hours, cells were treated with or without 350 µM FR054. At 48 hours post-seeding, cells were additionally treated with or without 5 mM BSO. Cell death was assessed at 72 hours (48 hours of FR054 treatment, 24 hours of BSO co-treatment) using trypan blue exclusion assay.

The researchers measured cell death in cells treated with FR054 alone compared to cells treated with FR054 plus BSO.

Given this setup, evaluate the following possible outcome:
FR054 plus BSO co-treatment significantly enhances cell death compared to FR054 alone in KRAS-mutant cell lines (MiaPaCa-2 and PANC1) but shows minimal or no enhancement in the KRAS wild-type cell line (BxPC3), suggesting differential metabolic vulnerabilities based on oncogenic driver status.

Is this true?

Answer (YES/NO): NO